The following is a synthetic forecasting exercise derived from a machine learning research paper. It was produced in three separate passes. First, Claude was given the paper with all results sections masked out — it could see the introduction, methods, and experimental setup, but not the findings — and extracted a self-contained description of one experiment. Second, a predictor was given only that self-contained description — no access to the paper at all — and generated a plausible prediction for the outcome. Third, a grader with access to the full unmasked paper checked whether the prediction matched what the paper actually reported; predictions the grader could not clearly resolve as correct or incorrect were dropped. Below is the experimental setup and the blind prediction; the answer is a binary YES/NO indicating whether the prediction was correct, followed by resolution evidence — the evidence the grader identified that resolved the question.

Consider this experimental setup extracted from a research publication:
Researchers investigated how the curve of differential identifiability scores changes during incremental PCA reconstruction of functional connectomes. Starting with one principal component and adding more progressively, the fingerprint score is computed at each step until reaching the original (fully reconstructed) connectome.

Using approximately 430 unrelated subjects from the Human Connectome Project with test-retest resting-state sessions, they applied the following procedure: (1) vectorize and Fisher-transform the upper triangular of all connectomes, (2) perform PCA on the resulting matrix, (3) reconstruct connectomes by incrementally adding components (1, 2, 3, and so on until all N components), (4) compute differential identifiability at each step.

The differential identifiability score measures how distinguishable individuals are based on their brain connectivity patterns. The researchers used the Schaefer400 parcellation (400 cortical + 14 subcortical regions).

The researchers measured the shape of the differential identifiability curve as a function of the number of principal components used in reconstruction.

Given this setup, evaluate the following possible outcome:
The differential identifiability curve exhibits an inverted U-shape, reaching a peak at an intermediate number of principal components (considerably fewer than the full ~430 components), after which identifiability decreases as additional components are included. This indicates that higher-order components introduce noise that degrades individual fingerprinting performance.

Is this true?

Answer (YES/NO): YES